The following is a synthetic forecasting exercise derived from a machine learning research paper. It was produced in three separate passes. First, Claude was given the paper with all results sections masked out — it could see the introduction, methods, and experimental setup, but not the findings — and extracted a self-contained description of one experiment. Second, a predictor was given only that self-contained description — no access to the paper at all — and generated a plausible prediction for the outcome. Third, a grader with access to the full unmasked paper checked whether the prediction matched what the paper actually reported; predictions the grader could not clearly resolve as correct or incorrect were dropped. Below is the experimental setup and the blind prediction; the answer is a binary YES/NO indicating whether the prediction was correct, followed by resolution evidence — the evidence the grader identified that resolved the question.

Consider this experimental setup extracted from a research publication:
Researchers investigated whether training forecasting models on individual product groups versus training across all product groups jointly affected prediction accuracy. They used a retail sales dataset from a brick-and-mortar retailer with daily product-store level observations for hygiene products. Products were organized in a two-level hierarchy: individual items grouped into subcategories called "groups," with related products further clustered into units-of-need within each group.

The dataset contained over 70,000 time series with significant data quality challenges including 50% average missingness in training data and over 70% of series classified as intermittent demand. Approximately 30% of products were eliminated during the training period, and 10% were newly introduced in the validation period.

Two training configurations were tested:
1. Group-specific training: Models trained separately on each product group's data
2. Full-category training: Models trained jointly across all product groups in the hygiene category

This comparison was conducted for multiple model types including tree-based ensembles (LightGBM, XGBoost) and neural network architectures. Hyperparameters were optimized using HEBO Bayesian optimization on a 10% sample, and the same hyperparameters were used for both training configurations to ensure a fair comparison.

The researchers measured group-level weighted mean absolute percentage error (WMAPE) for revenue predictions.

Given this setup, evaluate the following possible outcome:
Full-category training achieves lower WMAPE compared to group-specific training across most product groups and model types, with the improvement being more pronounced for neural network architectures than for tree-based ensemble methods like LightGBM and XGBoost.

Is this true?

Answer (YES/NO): NO